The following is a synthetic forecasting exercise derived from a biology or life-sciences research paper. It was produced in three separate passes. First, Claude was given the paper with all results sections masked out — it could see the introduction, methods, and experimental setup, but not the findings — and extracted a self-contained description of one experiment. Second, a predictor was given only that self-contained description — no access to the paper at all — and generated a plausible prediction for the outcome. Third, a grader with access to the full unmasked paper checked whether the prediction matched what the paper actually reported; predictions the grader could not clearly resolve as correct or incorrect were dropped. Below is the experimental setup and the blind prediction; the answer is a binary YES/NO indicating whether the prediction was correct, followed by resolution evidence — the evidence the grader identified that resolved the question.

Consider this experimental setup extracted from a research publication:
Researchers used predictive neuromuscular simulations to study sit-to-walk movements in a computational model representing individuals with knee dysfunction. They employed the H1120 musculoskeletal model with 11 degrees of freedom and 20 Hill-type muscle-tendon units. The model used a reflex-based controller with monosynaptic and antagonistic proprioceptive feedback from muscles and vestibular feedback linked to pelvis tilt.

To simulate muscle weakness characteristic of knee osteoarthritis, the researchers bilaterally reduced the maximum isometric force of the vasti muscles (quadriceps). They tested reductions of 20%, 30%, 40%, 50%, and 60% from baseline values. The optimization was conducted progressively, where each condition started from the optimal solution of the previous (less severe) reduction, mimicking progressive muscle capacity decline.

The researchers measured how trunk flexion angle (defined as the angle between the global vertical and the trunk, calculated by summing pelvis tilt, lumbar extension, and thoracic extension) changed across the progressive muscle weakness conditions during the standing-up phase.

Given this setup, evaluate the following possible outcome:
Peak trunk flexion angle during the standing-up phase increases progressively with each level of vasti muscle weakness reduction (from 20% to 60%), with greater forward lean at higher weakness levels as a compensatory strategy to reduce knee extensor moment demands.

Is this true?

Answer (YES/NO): NO